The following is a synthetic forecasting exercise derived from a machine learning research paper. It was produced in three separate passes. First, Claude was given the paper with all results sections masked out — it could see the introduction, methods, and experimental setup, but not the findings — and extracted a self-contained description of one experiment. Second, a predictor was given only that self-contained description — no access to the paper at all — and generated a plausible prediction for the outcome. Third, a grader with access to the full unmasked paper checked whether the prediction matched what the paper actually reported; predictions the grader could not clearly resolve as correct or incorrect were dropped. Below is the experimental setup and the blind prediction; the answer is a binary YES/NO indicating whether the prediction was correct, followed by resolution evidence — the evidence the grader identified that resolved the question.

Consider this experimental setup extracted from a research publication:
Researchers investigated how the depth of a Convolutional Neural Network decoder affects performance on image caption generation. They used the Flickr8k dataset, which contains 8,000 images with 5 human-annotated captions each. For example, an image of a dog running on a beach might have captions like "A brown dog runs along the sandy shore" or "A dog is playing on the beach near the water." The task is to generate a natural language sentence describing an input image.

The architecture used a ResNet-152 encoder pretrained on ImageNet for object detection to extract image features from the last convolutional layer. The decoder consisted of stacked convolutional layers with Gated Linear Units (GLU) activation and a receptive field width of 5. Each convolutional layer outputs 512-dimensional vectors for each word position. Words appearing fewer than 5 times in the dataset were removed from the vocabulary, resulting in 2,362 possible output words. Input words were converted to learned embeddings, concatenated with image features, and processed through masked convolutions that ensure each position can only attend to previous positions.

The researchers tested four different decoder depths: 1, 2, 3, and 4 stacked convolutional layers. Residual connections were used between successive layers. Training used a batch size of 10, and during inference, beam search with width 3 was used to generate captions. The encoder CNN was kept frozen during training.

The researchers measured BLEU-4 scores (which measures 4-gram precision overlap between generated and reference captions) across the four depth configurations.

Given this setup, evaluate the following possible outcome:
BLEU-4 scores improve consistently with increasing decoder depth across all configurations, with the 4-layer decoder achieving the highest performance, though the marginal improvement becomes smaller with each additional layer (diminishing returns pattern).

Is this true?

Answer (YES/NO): NO